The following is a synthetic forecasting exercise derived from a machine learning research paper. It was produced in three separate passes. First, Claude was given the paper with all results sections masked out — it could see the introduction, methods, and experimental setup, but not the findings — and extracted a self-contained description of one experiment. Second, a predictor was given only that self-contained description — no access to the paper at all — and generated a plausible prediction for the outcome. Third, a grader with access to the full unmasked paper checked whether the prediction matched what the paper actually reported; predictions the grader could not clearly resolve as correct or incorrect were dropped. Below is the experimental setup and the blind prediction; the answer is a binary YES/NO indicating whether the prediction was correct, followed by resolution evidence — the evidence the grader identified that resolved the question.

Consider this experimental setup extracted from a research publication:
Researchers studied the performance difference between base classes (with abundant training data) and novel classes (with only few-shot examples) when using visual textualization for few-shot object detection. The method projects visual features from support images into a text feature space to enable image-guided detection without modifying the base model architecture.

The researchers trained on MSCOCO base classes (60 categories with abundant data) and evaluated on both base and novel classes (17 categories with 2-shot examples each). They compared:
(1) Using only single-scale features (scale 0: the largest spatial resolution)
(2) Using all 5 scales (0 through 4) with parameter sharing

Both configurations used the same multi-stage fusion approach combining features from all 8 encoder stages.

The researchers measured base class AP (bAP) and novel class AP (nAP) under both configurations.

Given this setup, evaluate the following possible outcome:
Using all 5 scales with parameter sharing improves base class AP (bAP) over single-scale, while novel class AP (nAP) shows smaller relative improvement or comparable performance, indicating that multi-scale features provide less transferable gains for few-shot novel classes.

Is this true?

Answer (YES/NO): NO